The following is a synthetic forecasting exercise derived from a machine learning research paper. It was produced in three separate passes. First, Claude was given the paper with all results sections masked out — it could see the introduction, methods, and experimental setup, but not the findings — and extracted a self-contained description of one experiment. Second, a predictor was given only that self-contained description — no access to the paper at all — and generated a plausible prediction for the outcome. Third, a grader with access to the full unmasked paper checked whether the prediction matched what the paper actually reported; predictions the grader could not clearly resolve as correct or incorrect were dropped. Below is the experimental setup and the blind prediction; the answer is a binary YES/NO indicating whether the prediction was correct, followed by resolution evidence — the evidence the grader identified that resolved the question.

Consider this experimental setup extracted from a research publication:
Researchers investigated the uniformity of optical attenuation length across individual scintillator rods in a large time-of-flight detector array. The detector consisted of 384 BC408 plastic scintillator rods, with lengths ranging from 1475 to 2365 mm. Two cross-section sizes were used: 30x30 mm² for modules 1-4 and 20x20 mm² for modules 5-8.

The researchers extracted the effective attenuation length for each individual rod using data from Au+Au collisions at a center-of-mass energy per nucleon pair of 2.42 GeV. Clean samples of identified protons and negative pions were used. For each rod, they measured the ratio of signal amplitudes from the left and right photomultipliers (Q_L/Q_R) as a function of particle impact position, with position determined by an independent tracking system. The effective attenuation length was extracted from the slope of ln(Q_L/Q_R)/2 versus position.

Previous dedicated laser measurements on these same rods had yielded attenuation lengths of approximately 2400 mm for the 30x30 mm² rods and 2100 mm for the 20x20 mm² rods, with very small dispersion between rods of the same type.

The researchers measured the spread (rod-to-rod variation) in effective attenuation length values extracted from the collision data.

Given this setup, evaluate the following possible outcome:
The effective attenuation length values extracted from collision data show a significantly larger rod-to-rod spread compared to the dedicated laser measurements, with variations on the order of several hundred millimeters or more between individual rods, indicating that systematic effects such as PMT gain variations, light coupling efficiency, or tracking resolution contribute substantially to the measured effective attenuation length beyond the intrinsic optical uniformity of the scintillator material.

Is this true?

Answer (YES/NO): YES